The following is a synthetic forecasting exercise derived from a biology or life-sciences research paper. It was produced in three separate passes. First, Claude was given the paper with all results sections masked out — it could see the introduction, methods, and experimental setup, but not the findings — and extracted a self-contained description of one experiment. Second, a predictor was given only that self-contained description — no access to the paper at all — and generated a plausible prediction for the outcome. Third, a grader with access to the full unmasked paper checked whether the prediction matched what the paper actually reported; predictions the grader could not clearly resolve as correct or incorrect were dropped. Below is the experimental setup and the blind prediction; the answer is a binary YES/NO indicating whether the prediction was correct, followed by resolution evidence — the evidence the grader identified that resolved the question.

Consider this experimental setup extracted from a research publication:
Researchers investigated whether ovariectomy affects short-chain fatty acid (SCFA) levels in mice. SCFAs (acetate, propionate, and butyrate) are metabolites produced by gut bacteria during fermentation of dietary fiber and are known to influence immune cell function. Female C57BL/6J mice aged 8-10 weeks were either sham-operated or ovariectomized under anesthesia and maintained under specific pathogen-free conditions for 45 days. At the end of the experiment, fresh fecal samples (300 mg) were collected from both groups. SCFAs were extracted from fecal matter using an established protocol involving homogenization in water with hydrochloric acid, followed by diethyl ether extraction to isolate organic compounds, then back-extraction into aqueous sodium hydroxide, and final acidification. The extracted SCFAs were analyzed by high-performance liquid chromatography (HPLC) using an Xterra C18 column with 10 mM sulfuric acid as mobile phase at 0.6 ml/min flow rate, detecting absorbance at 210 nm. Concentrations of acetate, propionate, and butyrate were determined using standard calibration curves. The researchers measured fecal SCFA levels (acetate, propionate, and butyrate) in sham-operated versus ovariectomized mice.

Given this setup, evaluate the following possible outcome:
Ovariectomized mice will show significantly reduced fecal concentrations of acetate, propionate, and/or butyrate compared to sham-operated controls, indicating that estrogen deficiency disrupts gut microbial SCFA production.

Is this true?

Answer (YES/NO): YES